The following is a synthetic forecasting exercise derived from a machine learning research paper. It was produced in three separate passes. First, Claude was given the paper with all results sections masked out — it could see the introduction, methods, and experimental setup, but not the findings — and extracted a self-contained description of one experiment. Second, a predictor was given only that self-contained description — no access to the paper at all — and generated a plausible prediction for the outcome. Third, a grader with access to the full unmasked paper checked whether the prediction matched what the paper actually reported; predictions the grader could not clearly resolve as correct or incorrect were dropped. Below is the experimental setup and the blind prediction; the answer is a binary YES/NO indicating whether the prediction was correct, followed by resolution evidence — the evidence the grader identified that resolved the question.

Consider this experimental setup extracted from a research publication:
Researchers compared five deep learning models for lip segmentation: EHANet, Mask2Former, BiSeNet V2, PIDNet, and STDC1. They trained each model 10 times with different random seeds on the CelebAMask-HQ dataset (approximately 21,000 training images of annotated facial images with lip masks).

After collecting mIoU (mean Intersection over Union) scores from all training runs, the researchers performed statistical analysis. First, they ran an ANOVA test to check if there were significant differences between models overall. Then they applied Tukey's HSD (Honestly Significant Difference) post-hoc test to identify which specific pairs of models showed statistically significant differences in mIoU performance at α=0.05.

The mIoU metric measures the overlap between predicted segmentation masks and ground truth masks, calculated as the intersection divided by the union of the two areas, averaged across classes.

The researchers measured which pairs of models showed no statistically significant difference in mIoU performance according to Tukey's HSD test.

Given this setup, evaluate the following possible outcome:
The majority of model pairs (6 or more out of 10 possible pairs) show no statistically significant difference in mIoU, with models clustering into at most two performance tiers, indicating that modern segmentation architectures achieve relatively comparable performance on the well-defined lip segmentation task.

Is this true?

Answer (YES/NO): NO